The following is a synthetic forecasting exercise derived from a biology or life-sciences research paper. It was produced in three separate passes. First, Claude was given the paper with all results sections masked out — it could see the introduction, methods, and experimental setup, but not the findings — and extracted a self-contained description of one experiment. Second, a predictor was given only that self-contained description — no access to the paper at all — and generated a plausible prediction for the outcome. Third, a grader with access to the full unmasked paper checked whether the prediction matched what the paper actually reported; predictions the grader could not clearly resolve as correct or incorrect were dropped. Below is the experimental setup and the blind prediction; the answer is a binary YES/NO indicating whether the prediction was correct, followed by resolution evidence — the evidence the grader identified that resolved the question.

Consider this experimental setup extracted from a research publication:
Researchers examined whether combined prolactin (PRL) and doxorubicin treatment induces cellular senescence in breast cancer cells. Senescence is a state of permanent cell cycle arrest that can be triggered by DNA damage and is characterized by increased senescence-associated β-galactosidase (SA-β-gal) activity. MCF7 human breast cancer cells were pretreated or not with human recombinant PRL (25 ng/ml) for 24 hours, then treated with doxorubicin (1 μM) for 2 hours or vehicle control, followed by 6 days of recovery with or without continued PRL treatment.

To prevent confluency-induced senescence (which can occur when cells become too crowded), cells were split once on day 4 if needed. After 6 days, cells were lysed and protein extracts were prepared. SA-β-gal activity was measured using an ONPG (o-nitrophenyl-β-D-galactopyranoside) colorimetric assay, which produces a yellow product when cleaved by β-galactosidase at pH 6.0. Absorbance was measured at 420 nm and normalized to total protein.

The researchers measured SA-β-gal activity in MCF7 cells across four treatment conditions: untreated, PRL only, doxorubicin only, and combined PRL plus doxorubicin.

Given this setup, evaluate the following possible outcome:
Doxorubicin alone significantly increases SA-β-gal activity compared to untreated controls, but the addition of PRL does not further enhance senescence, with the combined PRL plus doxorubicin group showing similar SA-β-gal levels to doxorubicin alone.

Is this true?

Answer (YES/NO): YES